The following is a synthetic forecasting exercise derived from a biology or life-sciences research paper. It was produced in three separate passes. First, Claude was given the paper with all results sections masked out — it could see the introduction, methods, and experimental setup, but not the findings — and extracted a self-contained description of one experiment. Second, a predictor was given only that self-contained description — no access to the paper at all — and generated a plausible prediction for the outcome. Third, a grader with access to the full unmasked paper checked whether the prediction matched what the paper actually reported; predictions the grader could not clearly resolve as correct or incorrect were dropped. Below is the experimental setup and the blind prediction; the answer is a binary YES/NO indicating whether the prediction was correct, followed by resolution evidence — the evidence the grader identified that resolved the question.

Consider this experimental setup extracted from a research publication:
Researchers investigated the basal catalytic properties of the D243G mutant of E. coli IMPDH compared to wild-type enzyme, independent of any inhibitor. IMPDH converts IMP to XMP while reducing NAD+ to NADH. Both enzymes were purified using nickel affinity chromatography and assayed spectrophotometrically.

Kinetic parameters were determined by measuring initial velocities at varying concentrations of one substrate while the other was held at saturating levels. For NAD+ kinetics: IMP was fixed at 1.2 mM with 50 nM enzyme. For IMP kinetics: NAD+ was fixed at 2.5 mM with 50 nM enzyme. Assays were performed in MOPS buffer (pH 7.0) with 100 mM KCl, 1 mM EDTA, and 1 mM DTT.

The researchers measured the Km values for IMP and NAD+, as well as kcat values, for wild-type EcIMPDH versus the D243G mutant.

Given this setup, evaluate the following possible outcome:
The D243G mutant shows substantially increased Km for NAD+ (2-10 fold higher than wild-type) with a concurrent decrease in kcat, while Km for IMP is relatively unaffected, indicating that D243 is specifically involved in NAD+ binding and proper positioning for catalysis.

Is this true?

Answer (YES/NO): NO